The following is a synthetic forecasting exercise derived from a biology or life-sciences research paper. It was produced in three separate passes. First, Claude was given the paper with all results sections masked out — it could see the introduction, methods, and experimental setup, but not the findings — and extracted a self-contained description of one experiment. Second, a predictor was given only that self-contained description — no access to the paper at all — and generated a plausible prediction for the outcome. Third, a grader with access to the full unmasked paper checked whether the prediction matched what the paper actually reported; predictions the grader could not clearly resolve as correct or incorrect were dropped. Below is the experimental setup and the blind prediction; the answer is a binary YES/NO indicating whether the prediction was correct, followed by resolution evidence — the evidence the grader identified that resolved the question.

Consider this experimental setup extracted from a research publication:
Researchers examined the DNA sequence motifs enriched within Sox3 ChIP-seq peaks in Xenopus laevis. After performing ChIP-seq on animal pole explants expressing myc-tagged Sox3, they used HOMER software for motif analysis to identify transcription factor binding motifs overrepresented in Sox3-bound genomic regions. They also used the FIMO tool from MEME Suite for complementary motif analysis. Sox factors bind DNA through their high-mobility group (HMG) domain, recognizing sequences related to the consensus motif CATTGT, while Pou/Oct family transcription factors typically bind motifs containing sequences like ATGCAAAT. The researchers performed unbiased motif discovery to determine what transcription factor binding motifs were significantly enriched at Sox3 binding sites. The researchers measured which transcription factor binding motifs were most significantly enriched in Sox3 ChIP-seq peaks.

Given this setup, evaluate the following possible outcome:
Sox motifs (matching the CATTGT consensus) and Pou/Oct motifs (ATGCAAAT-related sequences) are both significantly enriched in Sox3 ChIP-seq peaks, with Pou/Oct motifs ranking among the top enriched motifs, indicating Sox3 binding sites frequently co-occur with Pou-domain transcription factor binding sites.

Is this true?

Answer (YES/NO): YES